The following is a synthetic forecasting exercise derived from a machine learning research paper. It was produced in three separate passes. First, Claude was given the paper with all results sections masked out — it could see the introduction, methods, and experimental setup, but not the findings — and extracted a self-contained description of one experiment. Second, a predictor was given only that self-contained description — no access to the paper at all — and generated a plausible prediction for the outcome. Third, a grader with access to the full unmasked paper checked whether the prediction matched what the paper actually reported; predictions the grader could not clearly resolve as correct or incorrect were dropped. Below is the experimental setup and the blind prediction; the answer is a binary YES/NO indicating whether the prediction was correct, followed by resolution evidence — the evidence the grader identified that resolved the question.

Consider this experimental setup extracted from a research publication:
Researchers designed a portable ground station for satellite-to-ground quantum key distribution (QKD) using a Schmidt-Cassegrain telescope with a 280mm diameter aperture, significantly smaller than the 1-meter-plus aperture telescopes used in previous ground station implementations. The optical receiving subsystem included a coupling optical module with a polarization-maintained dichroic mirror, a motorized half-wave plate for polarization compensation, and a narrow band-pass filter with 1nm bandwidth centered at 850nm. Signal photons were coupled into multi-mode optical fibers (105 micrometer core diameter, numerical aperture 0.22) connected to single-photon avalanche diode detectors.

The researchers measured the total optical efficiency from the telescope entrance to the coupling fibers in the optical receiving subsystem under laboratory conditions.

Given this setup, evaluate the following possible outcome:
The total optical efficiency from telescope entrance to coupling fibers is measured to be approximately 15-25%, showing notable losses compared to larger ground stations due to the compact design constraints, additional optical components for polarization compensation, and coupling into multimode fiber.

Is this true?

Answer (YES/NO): NO